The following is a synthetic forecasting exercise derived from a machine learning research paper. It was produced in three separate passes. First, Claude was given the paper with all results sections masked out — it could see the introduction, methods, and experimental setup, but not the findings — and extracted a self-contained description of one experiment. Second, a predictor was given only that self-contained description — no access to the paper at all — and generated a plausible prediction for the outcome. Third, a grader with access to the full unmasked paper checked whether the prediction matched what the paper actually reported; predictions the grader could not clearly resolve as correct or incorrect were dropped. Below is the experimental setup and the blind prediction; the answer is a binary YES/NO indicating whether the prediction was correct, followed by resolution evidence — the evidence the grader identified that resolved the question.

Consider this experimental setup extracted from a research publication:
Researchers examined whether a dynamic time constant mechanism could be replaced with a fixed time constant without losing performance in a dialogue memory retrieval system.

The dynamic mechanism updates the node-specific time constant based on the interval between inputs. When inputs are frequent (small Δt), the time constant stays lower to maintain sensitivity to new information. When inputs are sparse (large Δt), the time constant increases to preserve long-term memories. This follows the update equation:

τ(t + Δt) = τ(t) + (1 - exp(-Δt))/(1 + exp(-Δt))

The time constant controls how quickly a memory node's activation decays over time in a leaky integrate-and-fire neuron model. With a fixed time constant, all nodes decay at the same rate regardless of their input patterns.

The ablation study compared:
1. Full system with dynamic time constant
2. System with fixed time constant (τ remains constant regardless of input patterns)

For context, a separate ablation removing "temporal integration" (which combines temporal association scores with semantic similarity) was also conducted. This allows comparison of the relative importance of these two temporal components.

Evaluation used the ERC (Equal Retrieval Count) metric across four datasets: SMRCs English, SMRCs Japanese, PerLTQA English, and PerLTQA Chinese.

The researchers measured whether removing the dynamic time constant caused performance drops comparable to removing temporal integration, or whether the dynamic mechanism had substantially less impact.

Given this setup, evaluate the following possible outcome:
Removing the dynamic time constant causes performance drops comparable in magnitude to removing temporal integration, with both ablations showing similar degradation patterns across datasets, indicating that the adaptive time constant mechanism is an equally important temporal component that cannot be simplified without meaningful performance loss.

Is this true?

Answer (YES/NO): YES